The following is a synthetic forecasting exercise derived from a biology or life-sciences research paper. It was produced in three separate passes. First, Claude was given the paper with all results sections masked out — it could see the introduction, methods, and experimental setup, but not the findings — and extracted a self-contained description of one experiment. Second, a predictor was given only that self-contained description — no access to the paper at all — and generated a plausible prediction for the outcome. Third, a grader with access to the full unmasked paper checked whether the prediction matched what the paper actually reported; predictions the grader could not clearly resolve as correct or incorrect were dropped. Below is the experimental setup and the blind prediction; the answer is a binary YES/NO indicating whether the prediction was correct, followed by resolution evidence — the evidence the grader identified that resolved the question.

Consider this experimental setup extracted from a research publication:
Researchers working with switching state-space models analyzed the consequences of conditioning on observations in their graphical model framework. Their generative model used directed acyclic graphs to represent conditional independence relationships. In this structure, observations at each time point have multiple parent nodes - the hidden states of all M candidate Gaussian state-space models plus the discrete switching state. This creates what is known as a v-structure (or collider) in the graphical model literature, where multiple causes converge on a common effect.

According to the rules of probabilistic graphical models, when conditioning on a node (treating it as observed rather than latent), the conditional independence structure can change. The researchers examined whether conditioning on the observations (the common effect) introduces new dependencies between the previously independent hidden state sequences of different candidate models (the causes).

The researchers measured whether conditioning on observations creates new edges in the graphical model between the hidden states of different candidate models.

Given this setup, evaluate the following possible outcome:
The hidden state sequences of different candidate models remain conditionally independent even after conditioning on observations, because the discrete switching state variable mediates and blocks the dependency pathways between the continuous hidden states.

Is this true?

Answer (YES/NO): NO